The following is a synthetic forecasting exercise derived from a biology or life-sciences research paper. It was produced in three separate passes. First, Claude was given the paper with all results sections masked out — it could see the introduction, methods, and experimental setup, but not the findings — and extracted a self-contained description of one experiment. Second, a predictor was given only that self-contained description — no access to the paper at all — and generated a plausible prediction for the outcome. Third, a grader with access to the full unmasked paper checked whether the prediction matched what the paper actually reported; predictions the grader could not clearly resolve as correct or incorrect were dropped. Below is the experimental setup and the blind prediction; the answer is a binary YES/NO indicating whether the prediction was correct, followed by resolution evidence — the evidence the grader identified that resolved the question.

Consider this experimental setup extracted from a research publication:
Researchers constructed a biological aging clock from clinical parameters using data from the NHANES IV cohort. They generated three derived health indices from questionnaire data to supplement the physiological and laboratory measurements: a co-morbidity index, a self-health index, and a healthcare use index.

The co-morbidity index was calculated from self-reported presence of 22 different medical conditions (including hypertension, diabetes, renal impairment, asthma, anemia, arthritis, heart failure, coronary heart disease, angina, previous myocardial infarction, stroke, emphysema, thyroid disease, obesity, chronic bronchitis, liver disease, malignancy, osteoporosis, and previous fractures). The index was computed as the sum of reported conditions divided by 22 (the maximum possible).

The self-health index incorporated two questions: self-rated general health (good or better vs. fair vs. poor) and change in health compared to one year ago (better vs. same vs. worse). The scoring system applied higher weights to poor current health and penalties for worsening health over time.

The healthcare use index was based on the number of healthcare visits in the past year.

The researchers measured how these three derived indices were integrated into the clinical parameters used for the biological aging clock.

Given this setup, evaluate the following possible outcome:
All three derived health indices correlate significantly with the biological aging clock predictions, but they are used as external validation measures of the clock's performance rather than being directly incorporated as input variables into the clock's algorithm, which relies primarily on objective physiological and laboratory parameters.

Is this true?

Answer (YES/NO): NO